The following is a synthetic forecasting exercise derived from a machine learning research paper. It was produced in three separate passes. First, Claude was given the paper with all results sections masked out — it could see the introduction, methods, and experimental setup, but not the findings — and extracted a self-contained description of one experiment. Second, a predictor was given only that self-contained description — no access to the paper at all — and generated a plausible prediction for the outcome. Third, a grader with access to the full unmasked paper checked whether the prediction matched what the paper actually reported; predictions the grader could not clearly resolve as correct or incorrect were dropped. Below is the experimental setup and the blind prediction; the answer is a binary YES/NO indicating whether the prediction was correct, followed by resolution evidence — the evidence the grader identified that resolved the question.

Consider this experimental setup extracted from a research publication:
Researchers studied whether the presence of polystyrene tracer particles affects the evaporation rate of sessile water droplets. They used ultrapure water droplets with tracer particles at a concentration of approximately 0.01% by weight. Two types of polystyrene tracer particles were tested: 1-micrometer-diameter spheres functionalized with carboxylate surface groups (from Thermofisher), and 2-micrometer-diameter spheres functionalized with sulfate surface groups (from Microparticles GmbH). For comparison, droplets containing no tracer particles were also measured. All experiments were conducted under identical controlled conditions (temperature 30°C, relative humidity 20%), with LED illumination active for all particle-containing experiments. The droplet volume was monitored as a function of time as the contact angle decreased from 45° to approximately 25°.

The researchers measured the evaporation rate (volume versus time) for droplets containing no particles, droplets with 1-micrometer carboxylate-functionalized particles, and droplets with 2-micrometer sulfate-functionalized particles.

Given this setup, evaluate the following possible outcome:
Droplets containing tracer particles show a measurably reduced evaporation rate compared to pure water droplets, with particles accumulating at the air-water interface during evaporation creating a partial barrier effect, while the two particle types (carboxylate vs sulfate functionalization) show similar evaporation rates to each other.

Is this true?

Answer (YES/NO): NO